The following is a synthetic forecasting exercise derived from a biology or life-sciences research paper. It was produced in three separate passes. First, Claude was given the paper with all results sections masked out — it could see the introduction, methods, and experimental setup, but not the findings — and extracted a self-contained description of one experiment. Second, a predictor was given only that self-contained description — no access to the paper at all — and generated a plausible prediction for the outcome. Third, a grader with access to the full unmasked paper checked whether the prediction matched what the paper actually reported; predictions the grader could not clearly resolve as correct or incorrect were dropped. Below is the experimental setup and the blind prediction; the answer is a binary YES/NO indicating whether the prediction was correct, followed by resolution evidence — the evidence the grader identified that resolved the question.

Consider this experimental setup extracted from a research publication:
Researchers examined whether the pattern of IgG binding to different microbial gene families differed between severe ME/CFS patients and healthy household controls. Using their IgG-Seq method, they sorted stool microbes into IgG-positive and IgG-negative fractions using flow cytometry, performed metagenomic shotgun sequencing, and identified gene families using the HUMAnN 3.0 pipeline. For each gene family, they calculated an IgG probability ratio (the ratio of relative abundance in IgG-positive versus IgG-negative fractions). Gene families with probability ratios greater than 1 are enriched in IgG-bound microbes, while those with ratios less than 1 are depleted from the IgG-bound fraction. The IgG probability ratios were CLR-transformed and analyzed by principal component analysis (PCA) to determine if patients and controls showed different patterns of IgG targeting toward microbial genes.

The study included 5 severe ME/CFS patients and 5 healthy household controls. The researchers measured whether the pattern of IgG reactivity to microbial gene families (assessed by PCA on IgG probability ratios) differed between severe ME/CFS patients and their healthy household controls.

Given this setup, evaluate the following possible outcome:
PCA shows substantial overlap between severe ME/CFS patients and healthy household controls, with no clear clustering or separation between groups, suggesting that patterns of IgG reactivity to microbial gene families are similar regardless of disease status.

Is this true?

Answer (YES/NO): NO